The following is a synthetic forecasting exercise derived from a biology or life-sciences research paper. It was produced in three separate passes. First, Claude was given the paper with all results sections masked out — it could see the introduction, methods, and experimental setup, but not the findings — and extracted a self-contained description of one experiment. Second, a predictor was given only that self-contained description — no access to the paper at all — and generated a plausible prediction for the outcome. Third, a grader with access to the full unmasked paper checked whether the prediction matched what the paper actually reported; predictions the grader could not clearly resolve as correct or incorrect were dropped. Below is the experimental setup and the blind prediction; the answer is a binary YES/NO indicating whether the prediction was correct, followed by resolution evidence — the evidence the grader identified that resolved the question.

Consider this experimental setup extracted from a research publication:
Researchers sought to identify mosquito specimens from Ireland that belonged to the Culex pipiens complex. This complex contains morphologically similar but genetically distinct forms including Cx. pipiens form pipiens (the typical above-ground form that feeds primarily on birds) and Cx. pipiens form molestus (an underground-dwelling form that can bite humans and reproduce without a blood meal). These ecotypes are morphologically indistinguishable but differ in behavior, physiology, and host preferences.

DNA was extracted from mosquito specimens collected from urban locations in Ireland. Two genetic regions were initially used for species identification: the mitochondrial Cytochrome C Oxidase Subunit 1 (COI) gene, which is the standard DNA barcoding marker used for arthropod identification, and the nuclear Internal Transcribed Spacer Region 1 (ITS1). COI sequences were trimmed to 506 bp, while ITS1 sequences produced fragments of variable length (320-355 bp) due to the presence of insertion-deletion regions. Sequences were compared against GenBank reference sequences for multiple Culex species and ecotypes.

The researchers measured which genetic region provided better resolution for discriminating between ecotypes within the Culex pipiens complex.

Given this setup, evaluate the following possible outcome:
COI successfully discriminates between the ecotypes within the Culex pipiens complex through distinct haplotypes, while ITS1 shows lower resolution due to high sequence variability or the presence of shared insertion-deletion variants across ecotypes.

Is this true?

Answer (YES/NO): NO